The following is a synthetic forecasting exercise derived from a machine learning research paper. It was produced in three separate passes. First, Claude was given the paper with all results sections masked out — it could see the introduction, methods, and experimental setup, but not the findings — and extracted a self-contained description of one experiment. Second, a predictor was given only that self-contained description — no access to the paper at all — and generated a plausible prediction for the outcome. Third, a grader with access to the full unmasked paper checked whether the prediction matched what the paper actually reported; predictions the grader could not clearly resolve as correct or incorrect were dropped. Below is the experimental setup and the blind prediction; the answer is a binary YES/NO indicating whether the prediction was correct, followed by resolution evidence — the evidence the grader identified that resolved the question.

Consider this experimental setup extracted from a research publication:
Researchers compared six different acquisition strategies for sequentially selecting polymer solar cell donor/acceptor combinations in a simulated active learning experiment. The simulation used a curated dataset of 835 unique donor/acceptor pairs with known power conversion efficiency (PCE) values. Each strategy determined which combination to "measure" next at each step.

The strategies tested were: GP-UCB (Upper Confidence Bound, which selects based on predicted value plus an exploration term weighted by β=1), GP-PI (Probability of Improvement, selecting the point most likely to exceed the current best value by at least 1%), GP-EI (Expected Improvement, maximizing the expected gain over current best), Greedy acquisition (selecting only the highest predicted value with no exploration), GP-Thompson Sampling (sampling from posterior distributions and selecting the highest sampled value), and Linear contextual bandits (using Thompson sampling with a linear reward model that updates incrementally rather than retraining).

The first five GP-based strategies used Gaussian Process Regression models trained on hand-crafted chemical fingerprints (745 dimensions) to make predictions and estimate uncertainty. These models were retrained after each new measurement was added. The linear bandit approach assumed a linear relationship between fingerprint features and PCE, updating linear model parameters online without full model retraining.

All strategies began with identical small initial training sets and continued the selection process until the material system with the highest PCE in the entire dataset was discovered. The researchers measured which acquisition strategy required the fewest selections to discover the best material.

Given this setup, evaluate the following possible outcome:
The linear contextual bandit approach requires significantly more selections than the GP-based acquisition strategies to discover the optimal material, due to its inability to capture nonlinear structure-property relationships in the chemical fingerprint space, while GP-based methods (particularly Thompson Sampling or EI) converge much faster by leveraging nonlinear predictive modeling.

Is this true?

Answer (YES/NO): NO